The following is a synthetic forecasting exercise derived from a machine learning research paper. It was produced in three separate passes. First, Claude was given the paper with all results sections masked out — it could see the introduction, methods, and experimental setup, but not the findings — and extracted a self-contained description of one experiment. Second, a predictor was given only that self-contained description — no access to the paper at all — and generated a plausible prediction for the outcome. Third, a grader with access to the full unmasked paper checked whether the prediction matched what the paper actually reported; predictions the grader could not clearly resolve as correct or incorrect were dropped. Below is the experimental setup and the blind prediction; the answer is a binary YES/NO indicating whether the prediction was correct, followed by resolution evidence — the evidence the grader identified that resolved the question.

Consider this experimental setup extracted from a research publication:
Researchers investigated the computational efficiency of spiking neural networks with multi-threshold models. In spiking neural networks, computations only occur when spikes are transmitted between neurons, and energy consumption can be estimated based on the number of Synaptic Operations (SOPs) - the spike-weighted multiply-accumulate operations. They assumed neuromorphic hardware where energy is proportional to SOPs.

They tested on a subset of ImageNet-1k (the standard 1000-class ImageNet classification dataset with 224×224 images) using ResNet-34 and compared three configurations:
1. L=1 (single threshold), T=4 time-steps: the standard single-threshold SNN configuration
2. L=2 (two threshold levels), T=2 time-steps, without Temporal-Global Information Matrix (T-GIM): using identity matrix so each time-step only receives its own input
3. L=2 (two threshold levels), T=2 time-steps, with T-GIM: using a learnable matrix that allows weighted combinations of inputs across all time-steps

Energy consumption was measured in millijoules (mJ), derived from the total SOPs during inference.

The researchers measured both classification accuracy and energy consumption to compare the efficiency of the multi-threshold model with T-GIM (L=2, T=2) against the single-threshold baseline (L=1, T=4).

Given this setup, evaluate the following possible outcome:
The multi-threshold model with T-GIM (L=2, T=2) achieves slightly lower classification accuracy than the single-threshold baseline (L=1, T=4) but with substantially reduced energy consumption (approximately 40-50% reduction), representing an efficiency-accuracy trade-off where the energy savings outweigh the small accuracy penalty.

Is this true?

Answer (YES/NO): NO